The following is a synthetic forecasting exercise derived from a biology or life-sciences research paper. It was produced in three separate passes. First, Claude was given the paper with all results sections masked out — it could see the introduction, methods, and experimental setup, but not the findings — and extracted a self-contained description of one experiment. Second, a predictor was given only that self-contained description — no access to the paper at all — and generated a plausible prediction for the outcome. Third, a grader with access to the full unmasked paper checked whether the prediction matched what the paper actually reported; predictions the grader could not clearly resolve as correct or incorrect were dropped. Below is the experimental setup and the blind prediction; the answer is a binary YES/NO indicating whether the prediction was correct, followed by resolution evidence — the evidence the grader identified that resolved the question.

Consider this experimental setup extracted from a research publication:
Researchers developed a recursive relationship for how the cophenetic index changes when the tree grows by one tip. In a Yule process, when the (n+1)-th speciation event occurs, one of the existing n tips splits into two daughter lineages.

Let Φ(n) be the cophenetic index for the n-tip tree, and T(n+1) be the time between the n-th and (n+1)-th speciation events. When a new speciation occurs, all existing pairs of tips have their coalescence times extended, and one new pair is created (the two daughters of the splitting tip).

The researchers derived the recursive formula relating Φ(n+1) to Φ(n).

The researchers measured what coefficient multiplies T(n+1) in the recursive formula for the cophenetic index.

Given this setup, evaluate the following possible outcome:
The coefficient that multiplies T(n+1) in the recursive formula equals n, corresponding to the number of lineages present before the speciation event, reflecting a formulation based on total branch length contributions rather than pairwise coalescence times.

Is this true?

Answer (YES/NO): NO